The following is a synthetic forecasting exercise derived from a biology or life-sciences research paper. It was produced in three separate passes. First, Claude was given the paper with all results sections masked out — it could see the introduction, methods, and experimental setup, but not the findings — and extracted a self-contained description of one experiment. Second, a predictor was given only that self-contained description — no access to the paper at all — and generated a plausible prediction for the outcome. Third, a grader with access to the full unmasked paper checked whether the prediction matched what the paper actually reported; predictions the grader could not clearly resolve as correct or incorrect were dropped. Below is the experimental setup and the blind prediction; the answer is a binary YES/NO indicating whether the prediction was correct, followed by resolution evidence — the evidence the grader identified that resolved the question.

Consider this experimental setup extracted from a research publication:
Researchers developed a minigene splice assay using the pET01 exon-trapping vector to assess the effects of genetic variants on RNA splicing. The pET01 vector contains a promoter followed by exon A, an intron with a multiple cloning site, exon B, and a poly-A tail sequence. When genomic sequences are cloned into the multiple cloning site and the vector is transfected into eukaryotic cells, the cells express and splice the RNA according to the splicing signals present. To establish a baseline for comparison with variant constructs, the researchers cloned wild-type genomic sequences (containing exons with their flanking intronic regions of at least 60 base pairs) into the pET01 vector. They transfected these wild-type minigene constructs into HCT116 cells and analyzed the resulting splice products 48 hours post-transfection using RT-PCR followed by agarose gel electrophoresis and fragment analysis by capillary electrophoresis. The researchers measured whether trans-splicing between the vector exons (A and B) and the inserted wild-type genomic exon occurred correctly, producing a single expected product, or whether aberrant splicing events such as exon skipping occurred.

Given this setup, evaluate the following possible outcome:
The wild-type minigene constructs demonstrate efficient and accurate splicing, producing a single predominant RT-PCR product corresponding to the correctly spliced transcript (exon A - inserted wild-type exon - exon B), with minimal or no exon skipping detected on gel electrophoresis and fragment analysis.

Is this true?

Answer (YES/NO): NO